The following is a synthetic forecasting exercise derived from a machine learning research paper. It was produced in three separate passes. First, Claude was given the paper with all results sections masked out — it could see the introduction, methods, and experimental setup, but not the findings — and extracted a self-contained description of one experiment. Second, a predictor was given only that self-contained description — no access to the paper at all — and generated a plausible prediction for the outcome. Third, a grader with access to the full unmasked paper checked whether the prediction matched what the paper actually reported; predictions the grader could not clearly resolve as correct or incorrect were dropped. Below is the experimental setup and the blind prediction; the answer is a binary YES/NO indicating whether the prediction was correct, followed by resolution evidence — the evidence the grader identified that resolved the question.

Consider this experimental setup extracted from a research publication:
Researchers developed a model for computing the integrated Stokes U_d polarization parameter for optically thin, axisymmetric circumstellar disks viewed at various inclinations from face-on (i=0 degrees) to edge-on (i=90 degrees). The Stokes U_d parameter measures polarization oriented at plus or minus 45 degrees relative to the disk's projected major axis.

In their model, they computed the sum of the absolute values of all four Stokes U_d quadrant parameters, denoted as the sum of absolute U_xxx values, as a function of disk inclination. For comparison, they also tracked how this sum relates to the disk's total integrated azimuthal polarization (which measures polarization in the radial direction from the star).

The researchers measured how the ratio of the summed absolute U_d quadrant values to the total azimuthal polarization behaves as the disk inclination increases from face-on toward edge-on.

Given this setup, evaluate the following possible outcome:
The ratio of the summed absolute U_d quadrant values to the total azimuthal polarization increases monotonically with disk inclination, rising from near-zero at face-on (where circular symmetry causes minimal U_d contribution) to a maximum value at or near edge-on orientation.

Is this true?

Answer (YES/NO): NO